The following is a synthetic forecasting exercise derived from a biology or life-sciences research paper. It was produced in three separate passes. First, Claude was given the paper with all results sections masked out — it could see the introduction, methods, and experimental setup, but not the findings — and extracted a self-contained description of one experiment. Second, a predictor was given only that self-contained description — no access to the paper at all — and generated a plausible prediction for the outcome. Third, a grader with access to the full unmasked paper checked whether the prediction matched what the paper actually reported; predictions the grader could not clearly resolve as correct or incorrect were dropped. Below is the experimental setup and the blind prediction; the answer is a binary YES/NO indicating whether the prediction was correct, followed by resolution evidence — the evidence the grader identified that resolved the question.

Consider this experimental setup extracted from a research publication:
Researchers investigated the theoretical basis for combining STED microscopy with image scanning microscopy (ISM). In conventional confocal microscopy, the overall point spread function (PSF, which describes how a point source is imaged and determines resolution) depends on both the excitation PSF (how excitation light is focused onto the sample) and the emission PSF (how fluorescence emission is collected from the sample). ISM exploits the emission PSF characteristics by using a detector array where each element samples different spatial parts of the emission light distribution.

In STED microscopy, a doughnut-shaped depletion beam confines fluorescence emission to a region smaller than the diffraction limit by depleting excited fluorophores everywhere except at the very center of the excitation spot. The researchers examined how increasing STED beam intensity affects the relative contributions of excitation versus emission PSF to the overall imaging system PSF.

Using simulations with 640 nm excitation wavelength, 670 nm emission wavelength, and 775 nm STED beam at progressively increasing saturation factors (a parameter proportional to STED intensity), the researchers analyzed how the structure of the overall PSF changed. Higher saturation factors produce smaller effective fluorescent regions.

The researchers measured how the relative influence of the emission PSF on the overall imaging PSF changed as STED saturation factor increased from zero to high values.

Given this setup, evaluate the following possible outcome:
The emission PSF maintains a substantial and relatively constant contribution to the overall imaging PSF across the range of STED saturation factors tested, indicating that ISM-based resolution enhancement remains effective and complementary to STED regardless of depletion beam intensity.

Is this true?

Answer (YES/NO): NO